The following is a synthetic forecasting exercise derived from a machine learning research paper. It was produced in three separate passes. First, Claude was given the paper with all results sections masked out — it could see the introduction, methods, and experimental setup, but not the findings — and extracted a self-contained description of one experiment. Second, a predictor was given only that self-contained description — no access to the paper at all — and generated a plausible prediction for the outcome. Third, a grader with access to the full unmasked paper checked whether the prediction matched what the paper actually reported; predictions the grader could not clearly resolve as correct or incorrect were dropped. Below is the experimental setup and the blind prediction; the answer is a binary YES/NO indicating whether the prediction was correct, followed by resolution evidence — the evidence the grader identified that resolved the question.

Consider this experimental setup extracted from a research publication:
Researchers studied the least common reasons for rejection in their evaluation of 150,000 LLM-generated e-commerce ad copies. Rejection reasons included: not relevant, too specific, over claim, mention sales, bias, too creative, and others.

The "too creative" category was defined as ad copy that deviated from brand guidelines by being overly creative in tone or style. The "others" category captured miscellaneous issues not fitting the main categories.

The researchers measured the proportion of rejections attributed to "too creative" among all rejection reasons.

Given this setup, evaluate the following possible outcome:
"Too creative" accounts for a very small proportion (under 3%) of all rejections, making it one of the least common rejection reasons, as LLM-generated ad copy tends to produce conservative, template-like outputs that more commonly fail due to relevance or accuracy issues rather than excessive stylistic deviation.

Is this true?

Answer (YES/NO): YES